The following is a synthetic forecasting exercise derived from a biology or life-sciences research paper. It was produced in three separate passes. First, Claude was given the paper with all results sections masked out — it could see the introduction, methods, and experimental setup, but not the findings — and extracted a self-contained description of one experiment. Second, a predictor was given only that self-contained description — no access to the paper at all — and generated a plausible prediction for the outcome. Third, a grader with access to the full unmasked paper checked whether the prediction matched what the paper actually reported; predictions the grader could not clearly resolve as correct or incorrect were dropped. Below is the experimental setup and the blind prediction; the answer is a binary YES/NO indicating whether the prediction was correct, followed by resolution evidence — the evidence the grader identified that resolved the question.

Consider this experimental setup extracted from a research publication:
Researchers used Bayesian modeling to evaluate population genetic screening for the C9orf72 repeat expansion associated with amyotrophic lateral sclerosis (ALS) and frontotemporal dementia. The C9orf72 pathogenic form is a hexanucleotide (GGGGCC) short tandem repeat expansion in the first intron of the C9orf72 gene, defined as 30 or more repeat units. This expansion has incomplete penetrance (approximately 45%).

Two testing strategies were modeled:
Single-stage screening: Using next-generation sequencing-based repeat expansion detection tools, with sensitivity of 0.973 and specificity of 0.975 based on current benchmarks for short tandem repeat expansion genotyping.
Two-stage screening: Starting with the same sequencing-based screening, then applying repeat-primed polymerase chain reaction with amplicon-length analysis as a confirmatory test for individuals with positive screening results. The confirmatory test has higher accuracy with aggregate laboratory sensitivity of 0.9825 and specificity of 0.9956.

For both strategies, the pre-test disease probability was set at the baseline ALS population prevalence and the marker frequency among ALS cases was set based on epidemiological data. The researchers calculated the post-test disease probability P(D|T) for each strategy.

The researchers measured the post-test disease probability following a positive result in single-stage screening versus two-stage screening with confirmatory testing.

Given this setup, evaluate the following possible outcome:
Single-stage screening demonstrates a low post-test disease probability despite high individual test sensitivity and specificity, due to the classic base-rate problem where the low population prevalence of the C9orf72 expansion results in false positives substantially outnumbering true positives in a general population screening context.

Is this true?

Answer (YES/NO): NO